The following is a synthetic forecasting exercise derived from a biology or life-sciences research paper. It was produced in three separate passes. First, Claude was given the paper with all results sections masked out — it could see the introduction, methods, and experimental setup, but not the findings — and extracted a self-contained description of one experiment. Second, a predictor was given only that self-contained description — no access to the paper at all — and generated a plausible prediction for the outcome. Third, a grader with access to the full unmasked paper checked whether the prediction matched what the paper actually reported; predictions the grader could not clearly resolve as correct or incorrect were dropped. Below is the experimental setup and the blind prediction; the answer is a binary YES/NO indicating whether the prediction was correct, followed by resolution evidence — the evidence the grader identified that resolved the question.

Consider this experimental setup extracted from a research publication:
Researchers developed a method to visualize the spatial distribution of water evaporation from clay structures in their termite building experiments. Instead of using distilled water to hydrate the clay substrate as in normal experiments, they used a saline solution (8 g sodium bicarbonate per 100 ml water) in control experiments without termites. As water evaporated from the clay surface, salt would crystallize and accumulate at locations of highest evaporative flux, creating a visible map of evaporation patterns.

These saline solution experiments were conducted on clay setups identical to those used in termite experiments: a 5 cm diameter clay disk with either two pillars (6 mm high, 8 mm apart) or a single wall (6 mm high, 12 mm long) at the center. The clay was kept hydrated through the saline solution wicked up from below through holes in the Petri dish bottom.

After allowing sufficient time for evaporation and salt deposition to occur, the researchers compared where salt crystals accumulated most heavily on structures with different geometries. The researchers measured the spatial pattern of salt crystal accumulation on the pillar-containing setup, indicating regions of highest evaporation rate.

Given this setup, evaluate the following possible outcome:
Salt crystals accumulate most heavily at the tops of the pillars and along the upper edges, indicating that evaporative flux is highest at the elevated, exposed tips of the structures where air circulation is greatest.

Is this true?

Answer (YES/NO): YES